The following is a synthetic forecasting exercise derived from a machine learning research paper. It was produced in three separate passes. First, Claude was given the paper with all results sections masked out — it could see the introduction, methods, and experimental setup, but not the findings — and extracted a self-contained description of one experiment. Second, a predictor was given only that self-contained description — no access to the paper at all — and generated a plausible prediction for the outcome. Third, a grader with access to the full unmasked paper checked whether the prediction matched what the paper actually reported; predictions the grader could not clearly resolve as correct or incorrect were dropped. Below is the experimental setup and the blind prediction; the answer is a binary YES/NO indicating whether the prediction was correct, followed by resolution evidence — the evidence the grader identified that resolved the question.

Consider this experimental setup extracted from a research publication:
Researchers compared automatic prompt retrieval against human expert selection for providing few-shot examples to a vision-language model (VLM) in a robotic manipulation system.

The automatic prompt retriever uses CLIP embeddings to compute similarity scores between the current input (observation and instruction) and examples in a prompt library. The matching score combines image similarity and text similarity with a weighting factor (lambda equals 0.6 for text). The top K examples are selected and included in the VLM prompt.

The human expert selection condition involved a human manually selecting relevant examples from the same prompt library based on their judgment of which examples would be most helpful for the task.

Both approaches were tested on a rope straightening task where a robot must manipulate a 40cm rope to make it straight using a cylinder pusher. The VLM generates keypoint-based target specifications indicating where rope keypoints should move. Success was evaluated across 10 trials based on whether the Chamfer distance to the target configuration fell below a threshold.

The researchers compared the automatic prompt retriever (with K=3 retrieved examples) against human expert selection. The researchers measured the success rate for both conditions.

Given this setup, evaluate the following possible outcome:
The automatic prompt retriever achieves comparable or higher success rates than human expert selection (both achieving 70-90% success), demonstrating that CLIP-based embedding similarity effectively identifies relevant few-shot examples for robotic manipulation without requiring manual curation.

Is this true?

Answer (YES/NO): NO